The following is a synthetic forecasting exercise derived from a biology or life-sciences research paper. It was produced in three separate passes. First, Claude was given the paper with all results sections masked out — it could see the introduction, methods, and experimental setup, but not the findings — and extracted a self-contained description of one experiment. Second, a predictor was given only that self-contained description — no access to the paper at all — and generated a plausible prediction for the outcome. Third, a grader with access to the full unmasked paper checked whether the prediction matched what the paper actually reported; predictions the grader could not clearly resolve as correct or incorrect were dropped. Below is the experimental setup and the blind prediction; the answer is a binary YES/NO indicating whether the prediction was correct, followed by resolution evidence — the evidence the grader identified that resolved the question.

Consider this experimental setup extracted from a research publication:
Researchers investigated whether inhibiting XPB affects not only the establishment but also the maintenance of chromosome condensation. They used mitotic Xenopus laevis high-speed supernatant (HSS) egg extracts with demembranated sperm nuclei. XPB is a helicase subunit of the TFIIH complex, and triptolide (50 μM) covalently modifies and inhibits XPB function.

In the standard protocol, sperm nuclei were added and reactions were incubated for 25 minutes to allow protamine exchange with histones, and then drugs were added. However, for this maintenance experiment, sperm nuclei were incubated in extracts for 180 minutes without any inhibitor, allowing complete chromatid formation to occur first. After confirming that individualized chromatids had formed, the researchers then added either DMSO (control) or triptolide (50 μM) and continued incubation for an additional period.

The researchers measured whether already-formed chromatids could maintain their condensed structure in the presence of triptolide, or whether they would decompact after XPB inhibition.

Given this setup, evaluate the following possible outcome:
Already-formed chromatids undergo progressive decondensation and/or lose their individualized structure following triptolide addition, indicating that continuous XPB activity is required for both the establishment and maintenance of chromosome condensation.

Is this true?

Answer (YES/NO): YES